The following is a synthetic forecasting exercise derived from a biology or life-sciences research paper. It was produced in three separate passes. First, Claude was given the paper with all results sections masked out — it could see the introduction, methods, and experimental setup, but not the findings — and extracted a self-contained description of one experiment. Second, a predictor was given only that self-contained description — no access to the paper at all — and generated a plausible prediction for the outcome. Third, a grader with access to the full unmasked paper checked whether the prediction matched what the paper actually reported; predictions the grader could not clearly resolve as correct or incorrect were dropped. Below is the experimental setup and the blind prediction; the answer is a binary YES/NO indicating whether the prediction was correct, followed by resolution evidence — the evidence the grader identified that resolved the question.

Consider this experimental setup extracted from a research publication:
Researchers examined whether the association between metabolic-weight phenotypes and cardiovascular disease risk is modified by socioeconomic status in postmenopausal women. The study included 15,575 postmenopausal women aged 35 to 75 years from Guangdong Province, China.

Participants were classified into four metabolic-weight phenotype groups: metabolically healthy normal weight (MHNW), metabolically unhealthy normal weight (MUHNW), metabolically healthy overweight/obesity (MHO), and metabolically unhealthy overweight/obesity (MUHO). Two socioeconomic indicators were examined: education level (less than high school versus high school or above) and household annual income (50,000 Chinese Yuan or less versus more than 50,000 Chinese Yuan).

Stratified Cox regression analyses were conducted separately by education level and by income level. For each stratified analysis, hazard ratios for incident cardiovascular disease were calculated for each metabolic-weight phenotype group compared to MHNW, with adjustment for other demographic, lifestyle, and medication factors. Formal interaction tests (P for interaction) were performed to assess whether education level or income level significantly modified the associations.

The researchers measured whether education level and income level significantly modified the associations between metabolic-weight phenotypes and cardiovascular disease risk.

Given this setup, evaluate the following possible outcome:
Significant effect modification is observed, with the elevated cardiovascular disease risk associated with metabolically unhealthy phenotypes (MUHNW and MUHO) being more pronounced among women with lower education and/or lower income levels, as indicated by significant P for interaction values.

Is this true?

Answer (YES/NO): NO